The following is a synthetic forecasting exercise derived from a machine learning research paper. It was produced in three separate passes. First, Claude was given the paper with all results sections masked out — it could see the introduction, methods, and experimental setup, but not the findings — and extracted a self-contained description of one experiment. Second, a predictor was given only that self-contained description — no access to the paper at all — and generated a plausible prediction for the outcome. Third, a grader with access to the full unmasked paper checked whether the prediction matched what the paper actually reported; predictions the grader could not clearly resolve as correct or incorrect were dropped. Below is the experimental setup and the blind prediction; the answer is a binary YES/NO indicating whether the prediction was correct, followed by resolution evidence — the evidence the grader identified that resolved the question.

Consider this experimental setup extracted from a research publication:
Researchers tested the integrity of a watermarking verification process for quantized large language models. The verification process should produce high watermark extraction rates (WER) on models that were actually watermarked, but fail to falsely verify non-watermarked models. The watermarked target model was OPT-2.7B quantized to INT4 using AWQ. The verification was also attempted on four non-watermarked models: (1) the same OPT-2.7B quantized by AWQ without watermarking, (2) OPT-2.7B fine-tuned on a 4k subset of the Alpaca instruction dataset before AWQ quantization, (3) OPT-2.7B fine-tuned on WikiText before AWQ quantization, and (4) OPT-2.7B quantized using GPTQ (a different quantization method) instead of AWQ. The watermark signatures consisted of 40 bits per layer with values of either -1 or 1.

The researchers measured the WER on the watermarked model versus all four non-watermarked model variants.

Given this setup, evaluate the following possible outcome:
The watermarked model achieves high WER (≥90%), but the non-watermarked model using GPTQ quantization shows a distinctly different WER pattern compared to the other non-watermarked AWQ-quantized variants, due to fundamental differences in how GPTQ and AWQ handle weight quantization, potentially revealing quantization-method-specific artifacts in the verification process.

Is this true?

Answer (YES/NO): NO